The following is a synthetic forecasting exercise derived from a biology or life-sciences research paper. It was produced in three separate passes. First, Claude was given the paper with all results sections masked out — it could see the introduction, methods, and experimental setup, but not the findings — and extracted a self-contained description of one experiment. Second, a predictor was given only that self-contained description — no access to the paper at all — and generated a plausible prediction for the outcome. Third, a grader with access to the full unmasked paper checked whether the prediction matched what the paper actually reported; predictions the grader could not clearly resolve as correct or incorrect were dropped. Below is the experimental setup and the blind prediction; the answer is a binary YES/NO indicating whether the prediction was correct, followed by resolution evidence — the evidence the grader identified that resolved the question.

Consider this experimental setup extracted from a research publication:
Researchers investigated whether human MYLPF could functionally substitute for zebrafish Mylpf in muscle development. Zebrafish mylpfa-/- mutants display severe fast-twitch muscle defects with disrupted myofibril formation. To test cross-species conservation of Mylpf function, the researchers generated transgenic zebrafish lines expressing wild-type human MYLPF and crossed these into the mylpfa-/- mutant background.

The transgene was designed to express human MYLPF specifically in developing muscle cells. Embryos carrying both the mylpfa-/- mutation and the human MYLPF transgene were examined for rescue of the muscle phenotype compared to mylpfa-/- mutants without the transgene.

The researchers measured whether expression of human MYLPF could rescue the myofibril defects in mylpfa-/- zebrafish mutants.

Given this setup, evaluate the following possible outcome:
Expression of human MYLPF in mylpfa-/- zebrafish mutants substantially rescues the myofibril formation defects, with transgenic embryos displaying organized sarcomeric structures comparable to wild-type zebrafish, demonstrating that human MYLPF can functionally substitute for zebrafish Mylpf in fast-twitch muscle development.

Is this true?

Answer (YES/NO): YES